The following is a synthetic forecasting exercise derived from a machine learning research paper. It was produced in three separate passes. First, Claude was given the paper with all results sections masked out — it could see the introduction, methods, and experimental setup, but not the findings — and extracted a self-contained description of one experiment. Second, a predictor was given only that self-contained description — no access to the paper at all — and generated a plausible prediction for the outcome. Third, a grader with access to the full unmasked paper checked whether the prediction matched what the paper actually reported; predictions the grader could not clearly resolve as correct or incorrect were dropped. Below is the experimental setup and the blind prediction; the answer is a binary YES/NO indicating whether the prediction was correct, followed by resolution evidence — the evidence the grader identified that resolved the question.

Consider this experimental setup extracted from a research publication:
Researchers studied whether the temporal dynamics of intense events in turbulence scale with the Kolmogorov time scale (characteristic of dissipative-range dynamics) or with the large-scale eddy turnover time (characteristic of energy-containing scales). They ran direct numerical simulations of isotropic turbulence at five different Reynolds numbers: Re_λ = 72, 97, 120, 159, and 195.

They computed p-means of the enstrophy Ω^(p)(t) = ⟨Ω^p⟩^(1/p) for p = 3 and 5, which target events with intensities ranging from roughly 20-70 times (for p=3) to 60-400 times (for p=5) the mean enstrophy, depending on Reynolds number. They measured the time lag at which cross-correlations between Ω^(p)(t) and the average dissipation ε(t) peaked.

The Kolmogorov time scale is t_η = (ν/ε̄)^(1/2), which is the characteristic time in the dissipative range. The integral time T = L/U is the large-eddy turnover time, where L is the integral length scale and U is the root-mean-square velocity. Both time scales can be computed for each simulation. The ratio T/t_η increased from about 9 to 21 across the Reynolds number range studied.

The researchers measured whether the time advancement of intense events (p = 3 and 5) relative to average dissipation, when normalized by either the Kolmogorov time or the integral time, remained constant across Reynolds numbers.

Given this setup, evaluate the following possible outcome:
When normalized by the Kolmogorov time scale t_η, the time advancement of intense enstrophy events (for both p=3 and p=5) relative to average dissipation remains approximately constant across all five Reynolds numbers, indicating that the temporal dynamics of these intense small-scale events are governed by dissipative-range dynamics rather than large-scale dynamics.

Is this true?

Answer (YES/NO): NO